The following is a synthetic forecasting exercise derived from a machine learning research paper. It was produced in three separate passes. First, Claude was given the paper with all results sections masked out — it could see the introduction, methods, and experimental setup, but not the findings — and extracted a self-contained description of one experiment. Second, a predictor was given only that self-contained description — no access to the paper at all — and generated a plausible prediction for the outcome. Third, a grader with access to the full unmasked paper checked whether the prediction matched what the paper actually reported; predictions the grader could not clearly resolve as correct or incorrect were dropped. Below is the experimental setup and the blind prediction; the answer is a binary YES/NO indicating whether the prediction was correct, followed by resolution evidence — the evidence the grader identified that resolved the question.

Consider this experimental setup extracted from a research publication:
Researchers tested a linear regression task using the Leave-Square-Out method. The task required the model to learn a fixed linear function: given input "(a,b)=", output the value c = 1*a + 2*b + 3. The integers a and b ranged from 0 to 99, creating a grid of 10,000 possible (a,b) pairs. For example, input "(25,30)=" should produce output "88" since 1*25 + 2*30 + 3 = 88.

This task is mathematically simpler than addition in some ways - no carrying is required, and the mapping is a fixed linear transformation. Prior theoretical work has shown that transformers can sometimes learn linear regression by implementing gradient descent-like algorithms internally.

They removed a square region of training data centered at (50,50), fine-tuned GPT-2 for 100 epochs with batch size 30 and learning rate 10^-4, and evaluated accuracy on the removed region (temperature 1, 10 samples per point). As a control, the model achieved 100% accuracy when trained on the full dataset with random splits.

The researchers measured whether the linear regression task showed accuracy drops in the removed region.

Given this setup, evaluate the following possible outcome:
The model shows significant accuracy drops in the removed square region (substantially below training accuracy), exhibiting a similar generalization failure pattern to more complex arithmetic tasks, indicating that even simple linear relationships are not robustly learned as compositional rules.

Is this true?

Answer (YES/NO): YES